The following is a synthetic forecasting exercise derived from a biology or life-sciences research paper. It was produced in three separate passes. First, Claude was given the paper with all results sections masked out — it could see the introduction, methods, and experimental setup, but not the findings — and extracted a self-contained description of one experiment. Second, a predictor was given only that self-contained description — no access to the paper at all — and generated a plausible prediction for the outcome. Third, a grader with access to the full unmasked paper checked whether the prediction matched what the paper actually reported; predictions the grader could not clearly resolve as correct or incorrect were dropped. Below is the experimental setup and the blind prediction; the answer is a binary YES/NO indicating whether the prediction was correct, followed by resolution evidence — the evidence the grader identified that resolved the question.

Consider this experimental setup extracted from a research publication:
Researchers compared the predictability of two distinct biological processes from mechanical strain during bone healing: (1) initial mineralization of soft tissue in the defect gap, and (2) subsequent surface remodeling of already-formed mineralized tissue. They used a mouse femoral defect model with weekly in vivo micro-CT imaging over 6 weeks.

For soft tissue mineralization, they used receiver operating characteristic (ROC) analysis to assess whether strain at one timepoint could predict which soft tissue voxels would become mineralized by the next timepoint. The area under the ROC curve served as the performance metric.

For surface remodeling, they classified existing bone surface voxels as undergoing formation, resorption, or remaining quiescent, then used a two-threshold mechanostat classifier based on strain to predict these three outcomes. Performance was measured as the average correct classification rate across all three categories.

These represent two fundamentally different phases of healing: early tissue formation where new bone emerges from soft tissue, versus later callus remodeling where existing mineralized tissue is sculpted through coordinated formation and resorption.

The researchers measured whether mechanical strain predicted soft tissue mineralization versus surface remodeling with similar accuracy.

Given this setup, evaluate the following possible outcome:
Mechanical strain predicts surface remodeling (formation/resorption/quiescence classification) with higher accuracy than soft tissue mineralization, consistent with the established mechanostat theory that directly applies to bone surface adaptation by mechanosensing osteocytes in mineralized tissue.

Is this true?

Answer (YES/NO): NO